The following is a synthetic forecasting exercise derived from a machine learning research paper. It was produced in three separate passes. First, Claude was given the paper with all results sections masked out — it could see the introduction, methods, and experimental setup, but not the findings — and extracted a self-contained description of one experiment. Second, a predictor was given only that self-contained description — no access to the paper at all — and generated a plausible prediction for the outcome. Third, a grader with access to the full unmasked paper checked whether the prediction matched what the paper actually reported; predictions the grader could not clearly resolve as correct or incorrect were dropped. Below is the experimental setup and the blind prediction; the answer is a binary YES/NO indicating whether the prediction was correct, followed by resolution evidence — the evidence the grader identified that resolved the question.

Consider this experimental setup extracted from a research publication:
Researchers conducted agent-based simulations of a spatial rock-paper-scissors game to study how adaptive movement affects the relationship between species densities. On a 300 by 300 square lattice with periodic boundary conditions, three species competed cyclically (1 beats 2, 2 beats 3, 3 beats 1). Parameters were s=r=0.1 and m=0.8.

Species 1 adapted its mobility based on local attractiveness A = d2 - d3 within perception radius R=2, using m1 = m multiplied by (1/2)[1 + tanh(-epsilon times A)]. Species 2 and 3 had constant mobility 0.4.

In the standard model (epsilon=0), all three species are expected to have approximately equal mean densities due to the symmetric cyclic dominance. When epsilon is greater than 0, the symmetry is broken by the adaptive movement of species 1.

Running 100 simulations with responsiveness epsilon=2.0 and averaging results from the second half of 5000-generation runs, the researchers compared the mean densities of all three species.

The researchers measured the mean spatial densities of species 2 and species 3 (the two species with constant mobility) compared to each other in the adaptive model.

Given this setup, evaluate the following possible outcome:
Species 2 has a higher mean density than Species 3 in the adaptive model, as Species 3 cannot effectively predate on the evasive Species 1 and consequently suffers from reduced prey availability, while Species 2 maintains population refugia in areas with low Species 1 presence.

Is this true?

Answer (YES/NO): YES